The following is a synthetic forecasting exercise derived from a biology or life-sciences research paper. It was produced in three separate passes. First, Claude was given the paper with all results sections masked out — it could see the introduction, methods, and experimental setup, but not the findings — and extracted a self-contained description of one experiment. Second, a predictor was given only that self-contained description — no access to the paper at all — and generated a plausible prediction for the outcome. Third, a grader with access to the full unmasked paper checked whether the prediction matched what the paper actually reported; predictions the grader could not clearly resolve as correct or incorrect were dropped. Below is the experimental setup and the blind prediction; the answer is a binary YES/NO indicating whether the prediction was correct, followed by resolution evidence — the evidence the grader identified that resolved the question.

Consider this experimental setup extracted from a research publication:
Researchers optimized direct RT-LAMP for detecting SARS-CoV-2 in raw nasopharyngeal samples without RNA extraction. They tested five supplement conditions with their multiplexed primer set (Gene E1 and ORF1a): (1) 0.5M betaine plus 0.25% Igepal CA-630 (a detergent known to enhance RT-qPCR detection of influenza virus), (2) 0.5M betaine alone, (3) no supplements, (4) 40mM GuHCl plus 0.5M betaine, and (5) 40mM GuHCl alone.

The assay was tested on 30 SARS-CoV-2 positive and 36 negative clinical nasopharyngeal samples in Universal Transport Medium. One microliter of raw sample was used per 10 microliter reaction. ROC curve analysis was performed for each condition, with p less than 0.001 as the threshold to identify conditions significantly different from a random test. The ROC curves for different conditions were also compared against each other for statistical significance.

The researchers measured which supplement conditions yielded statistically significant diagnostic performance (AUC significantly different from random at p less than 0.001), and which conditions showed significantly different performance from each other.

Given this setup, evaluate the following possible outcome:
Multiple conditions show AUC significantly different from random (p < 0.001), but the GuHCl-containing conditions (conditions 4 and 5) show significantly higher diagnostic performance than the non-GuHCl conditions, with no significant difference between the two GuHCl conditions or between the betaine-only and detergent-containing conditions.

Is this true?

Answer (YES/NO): NO